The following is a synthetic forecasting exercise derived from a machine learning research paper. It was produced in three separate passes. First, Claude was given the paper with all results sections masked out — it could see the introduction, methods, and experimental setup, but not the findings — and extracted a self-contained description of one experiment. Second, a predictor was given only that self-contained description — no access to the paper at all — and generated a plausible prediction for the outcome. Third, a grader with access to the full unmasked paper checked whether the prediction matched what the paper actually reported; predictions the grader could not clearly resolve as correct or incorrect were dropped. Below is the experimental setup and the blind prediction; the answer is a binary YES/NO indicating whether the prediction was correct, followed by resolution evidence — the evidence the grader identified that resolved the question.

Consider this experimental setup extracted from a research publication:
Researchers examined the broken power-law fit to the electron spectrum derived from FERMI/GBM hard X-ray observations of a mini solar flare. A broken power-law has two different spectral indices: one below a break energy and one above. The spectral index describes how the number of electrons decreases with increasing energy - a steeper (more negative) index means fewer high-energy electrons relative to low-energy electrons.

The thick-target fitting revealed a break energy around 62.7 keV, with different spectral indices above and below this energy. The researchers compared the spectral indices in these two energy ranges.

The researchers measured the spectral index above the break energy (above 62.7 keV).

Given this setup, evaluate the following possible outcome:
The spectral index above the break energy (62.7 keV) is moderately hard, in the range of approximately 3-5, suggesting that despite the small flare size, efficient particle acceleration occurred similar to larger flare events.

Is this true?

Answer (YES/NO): NO